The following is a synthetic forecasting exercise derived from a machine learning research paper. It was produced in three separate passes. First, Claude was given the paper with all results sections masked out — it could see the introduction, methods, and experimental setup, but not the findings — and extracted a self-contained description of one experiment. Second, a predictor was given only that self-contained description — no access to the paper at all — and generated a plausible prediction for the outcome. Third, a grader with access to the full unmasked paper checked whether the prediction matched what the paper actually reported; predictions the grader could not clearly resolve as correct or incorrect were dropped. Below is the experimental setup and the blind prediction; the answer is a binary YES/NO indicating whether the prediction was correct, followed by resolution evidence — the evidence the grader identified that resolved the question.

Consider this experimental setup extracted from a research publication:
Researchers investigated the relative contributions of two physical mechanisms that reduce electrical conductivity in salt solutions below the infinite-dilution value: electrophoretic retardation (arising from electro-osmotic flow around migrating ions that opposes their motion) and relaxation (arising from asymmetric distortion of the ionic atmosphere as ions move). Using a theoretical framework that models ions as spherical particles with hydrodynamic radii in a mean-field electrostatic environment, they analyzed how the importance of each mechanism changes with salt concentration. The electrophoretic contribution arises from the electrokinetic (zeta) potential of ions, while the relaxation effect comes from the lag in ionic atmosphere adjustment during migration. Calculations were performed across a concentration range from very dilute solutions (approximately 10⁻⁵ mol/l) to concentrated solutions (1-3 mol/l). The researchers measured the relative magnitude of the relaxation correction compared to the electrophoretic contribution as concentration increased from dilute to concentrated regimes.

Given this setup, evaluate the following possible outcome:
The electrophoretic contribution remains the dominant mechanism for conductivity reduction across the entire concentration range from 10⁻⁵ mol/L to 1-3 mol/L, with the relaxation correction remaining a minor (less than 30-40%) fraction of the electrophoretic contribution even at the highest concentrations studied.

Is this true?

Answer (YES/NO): NO